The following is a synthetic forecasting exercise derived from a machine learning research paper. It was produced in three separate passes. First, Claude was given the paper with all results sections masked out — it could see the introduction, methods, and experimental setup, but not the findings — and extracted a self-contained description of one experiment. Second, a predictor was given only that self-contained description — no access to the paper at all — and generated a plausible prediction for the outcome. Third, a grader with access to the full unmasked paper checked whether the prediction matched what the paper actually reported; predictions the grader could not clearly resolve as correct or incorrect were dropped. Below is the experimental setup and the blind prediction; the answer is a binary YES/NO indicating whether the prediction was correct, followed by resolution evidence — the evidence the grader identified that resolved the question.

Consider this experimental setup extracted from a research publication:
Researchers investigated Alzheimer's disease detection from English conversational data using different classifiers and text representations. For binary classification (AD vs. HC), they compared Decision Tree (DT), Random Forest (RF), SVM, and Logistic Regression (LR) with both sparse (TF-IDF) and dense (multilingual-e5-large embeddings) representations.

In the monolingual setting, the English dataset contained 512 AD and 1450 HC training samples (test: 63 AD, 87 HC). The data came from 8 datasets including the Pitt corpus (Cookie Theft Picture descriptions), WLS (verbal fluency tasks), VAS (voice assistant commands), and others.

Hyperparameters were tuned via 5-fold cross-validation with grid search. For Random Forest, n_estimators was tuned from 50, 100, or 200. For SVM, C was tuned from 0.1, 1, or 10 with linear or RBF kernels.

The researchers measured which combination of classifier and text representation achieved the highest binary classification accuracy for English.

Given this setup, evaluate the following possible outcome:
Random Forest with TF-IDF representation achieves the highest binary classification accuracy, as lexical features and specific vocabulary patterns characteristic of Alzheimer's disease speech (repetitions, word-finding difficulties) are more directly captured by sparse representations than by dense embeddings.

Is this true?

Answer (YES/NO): NO